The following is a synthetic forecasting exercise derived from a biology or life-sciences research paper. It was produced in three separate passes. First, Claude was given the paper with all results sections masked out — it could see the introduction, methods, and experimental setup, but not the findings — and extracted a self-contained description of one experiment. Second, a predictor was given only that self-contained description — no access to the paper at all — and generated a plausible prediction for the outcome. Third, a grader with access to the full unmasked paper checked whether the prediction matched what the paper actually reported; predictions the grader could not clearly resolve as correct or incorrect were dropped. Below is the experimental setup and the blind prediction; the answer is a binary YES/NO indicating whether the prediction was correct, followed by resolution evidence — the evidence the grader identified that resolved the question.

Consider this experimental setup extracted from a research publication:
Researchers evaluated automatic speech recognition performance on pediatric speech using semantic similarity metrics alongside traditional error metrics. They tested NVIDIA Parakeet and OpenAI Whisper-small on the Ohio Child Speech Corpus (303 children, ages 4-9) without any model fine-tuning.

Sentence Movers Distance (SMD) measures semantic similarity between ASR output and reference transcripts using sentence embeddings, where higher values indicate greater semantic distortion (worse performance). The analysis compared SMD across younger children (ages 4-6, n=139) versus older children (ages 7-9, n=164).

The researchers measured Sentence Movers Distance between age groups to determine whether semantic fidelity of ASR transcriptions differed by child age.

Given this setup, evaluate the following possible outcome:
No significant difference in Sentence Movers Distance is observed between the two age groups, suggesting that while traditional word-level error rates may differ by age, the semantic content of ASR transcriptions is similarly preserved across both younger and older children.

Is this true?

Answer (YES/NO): NO